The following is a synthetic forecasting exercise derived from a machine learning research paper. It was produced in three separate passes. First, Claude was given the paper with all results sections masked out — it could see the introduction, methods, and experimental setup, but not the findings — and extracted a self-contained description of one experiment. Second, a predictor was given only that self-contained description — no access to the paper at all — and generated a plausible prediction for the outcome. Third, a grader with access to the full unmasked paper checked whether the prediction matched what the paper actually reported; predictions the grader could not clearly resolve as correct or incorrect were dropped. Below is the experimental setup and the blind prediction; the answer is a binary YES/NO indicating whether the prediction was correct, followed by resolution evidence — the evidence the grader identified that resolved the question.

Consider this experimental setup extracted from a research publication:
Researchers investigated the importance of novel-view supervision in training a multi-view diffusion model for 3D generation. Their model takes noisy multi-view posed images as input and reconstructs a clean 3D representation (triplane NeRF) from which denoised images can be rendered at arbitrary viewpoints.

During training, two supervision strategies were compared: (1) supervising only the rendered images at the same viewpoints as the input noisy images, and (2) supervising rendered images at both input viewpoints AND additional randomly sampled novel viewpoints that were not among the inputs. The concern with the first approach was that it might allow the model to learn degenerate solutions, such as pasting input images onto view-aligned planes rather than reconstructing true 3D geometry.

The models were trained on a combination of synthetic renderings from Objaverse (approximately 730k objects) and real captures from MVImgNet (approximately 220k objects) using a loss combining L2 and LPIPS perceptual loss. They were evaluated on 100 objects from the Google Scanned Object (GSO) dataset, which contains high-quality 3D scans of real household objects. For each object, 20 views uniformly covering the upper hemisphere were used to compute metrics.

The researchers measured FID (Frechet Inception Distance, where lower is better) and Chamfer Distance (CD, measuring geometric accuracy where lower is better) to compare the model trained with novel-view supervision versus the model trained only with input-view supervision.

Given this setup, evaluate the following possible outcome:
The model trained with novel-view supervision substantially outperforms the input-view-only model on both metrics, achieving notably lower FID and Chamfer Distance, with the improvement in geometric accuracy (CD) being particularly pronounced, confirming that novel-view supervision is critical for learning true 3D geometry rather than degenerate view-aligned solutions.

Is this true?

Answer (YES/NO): YES